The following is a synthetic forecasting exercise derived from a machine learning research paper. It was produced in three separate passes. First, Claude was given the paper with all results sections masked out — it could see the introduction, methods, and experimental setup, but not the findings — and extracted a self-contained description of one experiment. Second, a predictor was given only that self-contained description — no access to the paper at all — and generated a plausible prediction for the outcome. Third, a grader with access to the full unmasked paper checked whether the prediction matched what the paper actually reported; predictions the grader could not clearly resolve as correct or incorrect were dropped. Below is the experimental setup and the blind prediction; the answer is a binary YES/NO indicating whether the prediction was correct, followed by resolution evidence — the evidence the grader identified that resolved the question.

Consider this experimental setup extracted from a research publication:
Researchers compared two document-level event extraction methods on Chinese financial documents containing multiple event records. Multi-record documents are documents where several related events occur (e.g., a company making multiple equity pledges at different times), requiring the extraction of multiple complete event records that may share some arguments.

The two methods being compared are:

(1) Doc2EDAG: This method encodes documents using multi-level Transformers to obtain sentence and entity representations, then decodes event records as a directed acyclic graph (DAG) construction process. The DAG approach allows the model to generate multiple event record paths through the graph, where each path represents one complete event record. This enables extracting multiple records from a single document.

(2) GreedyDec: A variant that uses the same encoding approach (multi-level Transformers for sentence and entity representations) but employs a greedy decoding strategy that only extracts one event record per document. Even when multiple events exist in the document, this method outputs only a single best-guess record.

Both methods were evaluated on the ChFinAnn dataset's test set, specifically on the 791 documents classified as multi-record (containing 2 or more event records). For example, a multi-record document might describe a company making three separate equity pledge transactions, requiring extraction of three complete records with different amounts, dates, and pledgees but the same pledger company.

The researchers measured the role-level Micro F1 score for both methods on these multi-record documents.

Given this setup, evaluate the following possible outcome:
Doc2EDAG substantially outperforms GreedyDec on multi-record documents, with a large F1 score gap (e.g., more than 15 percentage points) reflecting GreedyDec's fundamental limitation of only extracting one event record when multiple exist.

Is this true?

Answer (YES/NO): YES